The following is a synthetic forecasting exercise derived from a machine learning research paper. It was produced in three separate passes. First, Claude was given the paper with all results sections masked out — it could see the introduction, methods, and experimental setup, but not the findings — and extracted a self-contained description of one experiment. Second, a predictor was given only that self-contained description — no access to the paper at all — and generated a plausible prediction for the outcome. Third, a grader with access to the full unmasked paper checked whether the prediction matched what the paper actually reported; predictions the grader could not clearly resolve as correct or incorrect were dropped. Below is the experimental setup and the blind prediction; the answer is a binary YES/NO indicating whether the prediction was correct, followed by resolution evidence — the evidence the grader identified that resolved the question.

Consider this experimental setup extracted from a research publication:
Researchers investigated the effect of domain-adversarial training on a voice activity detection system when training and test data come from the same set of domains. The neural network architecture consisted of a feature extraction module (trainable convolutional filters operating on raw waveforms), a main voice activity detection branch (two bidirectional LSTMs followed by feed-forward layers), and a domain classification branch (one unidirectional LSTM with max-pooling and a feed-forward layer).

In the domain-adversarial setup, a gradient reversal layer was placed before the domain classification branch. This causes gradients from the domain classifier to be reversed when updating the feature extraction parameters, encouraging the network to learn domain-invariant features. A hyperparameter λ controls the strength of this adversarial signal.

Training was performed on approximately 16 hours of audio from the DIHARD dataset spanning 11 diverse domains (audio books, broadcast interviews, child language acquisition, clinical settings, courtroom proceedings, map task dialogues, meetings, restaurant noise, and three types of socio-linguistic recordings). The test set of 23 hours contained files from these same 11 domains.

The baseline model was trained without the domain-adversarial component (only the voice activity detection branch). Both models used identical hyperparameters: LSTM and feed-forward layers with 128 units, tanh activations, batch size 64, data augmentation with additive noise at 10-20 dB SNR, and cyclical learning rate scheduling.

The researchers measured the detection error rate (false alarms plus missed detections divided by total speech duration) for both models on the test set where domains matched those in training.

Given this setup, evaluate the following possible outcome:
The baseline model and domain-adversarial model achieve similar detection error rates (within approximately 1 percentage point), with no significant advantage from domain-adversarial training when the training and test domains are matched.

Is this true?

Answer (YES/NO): YES